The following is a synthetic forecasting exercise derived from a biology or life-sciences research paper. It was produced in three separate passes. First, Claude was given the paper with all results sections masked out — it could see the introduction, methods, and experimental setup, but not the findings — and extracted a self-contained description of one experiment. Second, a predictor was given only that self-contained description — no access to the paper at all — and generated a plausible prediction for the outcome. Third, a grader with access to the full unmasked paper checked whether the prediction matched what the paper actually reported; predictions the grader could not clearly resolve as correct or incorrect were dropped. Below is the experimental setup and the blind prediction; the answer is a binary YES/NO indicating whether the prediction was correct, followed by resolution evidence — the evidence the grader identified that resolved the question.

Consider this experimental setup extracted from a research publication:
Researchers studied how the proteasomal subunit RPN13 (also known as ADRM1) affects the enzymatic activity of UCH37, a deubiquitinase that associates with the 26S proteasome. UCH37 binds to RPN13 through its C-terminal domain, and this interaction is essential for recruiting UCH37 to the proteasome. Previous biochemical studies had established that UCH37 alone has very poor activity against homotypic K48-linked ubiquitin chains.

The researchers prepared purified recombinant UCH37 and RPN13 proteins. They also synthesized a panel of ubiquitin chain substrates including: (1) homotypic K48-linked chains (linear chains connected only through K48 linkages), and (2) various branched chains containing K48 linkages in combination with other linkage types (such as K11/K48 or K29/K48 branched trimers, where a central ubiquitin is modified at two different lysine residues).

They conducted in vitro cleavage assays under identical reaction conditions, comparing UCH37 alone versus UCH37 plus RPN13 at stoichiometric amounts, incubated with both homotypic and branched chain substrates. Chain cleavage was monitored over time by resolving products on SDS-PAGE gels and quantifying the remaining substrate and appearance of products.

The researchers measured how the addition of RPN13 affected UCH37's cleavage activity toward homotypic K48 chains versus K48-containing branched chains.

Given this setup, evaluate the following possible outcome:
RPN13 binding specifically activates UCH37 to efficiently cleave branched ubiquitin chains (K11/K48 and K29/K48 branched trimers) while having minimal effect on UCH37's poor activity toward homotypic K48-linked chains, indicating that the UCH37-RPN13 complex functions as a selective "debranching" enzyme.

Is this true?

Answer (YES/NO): YES